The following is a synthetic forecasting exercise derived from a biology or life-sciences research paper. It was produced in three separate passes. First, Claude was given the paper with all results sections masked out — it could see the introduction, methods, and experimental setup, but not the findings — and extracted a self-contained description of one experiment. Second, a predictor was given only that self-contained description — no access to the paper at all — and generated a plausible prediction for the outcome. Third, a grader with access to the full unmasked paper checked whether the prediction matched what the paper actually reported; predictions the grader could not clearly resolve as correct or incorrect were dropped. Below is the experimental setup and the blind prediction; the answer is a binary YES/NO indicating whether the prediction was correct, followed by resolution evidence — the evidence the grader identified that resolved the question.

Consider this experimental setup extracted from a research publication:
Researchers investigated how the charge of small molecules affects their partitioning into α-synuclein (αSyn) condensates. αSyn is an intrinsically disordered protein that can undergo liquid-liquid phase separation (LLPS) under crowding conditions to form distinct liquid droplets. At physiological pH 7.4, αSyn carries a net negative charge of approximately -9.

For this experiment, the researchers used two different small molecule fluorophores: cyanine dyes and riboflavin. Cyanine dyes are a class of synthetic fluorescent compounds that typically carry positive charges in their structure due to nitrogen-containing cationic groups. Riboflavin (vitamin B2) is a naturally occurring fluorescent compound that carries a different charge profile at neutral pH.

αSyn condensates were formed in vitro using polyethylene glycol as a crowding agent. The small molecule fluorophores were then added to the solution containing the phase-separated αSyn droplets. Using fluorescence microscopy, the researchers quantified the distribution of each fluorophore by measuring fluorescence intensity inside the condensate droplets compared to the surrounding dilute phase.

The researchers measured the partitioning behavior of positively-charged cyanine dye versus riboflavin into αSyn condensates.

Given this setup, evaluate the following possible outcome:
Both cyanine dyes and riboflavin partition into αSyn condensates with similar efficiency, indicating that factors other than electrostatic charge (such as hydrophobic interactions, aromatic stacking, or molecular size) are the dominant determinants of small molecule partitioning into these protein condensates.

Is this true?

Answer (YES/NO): NO